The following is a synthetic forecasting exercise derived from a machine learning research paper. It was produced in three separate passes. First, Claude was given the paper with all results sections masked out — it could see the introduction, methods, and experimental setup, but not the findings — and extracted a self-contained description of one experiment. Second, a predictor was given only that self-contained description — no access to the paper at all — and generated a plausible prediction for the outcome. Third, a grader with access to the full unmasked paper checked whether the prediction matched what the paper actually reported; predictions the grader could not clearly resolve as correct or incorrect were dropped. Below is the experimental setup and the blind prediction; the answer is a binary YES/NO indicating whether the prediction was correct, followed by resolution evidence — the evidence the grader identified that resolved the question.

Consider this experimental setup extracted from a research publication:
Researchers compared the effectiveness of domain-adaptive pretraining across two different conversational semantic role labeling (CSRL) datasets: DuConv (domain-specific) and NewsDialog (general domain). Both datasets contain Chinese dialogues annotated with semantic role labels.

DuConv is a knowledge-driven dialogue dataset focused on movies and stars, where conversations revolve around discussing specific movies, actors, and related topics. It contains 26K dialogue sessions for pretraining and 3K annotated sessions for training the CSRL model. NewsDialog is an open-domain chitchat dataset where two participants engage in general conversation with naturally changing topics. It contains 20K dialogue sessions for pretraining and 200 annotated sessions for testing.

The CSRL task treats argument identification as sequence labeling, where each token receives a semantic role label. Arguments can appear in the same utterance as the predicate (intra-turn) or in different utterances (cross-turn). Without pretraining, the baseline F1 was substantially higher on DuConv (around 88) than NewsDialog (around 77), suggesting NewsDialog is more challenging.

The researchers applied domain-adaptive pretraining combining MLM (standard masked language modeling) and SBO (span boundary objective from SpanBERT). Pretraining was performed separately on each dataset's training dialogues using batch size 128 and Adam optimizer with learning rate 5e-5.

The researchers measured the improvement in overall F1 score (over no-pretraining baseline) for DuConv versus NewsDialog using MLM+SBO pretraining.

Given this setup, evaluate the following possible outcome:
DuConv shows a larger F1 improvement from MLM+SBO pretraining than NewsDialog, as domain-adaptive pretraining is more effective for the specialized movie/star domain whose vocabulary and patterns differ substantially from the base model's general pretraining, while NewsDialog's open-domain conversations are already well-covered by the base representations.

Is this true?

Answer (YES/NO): NO